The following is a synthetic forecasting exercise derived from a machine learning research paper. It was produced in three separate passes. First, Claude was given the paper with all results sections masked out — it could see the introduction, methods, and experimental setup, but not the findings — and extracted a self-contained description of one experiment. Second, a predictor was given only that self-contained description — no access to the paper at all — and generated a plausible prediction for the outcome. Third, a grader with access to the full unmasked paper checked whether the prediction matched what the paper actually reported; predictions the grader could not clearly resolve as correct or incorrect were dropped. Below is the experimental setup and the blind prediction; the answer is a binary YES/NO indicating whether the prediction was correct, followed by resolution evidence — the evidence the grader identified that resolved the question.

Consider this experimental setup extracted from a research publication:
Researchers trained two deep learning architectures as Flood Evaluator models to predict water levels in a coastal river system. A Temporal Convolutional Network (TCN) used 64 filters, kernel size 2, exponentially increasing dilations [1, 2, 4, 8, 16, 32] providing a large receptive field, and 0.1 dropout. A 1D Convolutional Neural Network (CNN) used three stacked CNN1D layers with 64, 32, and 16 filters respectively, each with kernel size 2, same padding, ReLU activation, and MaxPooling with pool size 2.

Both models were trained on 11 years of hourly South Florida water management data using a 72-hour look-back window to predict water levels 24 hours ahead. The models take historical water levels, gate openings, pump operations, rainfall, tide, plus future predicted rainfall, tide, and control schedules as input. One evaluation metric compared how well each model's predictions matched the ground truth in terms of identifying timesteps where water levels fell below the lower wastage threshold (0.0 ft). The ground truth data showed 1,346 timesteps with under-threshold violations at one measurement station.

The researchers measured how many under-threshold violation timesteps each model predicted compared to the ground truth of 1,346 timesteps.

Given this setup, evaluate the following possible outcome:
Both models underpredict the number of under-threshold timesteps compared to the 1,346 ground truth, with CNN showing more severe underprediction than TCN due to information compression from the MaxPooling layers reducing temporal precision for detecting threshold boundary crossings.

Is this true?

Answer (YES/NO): NO